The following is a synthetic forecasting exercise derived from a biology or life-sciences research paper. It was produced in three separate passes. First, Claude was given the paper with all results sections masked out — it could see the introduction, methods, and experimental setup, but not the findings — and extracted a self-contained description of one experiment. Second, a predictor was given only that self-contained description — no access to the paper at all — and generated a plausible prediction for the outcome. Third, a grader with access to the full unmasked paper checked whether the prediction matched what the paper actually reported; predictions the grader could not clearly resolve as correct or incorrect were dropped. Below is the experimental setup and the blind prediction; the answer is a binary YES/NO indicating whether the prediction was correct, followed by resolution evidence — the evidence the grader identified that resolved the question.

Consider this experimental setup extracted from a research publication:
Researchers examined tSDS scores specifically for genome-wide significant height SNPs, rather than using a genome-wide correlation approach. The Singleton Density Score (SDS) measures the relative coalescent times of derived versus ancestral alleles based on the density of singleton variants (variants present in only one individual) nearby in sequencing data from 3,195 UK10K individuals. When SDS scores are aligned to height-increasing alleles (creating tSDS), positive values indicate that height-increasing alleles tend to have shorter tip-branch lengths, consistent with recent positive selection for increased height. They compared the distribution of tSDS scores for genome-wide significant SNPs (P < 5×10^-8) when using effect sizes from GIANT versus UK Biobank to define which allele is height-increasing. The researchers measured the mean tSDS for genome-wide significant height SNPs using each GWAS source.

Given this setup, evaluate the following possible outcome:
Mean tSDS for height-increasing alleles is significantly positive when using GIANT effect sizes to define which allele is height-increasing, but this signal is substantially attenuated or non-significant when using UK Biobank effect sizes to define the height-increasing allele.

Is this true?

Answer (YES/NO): NO